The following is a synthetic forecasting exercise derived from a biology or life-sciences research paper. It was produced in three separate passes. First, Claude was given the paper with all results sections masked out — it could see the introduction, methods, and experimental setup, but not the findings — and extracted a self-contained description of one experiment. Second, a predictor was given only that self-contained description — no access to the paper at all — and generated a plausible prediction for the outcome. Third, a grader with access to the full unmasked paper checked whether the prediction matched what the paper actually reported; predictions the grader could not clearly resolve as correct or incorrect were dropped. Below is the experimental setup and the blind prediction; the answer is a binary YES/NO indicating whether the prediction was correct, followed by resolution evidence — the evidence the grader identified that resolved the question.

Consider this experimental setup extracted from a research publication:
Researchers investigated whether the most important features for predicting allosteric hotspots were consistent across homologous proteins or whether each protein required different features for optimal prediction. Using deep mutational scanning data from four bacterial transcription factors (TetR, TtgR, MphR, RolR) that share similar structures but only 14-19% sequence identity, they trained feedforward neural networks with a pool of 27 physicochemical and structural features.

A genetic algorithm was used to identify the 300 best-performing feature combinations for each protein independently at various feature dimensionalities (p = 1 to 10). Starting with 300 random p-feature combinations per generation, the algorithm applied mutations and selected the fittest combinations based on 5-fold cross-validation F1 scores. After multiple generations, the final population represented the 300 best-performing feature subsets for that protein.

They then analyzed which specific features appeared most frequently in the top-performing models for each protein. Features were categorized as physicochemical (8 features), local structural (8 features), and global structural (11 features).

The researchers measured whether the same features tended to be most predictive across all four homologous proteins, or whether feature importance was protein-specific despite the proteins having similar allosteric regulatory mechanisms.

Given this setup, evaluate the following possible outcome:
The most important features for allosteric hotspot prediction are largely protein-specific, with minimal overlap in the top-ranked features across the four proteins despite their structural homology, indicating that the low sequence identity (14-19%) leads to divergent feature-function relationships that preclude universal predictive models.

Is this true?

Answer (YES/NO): NO